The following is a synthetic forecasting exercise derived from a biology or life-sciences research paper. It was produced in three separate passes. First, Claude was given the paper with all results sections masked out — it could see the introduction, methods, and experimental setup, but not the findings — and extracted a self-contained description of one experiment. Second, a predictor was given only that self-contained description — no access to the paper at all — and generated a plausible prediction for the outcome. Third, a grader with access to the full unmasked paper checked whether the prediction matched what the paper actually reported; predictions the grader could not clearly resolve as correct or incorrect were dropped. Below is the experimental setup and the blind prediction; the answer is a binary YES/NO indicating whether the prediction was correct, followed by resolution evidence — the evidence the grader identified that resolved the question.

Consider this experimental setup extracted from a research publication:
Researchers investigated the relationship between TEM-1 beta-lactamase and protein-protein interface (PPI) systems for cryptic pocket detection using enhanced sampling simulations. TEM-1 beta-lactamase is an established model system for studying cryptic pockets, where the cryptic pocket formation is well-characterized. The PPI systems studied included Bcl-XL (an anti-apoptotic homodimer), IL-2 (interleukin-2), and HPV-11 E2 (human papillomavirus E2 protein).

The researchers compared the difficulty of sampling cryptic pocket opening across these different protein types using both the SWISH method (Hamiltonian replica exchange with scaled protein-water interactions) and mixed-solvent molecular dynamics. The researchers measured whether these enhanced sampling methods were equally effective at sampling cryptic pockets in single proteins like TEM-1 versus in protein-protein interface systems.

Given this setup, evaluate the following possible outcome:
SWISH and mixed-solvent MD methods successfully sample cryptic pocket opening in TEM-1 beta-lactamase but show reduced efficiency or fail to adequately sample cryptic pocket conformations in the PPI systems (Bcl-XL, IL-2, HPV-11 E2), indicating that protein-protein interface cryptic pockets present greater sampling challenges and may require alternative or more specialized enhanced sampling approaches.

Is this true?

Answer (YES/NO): NO